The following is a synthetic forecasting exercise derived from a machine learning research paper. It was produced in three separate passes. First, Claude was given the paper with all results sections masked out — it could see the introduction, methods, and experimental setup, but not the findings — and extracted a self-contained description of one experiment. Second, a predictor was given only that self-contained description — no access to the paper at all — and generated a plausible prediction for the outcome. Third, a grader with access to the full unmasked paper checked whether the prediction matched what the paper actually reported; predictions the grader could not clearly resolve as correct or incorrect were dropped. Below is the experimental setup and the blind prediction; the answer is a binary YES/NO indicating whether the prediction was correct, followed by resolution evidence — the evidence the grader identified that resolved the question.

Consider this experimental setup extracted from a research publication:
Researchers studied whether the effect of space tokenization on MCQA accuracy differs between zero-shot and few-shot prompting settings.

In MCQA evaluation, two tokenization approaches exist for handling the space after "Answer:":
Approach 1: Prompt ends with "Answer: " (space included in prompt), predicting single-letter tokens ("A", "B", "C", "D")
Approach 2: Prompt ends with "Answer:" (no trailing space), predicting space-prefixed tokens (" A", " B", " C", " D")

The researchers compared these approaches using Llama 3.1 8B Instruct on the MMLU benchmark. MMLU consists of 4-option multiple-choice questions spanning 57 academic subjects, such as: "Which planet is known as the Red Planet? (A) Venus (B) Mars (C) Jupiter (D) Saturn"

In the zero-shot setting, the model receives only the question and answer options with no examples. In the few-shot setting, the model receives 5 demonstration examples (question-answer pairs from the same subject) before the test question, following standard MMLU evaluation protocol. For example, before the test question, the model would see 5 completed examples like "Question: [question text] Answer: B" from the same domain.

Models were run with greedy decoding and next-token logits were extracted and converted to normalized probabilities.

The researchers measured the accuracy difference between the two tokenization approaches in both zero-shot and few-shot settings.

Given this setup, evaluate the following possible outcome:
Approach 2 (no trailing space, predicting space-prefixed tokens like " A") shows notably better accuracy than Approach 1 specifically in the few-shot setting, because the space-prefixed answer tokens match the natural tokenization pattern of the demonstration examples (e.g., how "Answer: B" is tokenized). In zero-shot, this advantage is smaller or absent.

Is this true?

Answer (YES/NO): NO